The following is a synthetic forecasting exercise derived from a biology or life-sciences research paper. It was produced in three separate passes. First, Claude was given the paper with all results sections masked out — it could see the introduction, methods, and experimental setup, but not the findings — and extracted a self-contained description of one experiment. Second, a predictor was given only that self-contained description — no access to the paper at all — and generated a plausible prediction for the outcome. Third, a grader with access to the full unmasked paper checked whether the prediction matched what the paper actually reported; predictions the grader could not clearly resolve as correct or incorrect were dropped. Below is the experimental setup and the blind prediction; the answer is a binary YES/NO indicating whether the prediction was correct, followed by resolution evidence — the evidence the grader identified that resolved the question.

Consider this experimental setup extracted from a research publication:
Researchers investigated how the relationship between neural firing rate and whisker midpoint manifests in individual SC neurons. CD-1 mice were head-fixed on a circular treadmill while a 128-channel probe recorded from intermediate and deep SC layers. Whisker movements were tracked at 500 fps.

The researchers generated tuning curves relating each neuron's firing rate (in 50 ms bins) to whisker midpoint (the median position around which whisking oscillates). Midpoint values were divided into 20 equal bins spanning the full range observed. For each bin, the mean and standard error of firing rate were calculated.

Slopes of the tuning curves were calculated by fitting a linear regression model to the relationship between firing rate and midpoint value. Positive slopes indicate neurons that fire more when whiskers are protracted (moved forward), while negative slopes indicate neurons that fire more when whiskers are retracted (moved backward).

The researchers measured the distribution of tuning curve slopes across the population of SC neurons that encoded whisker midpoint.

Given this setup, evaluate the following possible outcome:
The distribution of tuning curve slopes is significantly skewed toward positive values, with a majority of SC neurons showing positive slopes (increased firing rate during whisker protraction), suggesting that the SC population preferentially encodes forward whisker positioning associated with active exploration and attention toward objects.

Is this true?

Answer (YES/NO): NO